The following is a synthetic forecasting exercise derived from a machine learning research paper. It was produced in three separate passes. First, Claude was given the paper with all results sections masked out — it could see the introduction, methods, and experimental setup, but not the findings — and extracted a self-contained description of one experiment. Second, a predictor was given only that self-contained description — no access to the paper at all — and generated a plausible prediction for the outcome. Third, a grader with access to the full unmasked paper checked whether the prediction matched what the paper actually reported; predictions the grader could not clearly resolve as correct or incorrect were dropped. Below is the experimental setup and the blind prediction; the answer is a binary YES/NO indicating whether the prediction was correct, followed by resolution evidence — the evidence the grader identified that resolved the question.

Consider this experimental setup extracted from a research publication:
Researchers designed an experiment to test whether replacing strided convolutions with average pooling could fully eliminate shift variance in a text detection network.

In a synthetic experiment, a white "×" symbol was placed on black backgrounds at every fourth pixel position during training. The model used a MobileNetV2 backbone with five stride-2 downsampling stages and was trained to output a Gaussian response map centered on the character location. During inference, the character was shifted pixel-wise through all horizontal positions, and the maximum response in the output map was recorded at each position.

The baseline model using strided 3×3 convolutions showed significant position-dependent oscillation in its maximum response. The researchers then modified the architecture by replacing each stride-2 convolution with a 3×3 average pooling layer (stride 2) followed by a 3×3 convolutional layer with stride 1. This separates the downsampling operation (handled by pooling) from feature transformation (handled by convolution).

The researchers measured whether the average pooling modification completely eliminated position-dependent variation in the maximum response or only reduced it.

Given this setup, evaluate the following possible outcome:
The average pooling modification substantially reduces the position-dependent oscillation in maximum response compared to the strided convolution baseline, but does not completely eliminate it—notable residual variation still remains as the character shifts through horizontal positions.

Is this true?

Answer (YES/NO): YES